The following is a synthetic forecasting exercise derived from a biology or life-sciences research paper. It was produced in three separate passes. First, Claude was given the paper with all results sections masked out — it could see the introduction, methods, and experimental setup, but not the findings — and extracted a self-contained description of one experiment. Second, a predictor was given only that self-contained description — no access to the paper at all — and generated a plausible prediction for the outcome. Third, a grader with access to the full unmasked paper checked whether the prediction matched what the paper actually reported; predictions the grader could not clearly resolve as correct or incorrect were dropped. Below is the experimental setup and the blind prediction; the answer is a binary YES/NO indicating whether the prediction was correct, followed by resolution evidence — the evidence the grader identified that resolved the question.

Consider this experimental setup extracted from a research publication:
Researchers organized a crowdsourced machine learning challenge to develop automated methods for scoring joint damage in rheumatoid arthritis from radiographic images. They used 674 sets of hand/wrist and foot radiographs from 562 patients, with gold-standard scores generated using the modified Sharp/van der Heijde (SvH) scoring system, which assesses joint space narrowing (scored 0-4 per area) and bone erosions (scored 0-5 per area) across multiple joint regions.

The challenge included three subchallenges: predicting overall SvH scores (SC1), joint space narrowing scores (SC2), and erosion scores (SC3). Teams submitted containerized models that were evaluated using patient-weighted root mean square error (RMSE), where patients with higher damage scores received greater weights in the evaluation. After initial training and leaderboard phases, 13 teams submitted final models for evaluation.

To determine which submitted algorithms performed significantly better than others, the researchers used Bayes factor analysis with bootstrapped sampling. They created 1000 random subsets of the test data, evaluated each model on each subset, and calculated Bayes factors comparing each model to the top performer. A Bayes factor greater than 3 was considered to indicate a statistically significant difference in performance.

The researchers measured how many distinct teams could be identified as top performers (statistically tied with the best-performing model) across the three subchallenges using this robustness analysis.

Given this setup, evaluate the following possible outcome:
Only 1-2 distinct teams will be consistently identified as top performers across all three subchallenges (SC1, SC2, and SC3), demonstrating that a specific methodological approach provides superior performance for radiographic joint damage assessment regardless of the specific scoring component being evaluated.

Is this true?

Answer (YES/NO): NO